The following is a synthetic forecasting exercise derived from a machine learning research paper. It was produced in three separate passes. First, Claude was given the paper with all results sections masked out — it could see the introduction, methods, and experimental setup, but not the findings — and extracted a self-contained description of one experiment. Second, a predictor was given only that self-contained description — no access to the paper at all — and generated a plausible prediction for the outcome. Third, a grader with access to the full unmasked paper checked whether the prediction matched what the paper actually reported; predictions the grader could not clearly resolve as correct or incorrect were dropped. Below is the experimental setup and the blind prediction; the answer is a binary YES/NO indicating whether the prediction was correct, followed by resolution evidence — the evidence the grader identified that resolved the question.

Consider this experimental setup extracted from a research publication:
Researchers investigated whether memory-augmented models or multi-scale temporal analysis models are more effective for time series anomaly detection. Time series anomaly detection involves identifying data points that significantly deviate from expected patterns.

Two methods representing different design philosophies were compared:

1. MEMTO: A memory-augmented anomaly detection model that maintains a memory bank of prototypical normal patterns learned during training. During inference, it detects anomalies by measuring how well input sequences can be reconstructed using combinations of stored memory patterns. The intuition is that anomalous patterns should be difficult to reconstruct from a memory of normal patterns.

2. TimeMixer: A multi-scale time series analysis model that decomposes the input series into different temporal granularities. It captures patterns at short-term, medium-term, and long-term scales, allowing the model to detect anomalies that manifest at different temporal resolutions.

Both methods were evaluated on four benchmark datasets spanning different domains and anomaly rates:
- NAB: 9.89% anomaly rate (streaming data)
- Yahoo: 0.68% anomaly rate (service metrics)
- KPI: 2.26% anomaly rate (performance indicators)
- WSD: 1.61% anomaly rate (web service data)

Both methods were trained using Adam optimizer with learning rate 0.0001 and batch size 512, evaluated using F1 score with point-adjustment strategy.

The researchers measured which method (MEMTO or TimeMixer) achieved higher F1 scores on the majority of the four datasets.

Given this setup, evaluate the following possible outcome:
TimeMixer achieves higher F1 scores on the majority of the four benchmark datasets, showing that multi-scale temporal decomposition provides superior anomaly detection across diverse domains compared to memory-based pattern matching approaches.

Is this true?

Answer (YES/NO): NO